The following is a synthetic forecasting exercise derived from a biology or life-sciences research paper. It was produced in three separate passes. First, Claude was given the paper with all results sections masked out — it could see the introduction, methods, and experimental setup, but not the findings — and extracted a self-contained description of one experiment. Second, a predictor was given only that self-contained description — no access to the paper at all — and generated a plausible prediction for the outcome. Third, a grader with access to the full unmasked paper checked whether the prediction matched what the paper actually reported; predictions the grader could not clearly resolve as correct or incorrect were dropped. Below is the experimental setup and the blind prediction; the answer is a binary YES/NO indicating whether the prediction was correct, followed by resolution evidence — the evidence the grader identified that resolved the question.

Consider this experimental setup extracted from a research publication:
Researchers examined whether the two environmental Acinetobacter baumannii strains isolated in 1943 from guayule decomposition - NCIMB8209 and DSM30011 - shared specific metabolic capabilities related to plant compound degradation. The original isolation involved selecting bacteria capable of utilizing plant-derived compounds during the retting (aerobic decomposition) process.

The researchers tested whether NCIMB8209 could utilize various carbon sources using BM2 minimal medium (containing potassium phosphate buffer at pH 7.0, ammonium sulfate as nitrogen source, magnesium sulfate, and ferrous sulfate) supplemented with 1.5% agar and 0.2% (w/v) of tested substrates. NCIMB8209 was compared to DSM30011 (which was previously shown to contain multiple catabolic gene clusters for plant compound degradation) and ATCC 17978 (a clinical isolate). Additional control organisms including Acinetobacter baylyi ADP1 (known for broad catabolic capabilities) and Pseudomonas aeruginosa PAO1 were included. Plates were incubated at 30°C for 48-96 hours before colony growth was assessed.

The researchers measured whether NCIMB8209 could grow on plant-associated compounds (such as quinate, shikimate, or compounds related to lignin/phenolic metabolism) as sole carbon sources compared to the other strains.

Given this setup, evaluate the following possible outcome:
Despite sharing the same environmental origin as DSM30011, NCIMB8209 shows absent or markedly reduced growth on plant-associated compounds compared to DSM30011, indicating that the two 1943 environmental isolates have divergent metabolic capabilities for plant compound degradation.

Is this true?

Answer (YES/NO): NO